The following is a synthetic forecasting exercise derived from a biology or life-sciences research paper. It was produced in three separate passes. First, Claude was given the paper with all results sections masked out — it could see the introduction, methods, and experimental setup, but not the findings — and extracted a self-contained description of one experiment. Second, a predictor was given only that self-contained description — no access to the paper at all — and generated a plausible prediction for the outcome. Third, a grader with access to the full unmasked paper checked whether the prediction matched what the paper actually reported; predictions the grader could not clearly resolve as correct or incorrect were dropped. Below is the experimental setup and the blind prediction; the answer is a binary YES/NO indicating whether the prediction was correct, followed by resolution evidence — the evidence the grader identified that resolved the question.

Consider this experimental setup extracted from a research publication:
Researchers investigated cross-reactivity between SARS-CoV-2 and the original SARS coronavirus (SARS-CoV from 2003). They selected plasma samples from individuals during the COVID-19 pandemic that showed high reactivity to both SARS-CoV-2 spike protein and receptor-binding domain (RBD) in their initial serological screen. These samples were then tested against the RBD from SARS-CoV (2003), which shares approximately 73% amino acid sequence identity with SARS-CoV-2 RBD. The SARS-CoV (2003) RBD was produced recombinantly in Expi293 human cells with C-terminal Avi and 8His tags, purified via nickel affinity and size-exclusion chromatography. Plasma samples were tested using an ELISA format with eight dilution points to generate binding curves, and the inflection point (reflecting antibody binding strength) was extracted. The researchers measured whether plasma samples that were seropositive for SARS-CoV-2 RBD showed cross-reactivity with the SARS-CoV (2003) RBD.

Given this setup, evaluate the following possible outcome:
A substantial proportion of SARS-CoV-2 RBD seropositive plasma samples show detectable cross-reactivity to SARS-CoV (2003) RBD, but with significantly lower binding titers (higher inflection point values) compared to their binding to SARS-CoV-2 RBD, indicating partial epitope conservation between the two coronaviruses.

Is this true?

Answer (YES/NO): NO